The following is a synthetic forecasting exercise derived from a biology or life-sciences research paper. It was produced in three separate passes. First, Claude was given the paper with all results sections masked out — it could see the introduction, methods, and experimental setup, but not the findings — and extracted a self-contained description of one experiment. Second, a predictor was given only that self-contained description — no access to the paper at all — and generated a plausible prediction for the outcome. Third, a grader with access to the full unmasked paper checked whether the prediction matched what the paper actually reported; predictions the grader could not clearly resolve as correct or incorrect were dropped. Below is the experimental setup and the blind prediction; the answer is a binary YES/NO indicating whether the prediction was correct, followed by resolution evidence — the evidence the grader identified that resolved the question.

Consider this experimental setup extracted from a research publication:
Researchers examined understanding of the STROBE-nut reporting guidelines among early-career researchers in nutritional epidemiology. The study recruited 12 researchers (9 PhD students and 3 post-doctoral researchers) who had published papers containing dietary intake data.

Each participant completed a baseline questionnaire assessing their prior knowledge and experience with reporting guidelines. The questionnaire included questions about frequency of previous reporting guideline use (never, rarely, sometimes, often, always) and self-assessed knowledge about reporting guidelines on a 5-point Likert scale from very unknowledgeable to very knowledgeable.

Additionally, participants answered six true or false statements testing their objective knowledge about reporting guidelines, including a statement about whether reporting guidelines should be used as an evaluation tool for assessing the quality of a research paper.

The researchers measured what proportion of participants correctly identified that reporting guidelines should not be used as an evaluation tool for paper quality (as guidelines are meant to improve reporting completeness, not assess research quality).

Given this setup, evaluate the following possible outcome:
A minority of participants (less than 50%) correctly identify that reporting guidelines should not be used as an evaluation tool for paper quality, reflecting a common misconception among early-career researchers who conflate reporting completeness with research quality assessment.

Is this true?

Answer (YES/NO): YES